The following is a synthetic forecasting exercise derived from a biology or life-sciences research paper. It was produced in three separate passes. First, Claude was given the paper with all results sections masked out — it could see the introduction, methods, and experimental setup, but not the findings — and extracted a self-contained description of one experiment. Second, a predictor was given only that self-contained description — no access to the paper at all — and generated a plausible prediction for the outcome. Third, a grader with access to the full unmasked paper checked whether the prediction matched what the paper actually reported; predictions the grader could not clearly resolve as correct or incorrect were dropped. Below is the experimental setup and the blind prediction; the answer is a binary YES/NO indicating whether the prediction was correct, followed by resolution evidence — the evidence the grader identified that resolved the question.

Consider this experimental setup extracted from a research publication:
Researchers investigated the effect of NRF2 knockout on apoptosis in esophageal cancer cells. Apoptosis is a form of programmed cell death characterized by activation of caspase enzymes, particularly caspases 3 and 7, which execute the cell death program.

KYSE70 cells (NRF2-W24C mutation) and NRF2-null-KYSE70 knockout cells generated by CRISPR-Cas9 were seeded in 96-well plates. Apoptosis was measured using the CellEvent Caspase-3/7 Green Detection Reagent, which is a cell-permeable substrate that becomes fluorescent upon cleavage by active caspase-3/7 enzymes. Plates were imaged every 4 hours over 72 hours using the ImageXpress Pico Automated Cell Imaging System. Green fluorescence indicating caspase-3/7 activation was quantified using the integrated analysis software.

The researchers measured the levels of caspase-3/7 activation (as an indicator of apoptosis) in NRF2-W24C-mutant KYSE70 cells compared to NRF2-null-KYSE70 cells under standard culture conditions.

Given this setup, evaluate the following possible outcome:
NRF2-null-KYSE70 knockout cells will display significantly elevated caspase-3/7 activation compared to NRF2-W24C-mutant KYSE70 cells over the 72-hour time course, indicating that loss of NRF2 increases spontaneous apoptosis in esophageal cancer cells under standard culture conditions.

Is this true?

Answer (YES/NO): NO